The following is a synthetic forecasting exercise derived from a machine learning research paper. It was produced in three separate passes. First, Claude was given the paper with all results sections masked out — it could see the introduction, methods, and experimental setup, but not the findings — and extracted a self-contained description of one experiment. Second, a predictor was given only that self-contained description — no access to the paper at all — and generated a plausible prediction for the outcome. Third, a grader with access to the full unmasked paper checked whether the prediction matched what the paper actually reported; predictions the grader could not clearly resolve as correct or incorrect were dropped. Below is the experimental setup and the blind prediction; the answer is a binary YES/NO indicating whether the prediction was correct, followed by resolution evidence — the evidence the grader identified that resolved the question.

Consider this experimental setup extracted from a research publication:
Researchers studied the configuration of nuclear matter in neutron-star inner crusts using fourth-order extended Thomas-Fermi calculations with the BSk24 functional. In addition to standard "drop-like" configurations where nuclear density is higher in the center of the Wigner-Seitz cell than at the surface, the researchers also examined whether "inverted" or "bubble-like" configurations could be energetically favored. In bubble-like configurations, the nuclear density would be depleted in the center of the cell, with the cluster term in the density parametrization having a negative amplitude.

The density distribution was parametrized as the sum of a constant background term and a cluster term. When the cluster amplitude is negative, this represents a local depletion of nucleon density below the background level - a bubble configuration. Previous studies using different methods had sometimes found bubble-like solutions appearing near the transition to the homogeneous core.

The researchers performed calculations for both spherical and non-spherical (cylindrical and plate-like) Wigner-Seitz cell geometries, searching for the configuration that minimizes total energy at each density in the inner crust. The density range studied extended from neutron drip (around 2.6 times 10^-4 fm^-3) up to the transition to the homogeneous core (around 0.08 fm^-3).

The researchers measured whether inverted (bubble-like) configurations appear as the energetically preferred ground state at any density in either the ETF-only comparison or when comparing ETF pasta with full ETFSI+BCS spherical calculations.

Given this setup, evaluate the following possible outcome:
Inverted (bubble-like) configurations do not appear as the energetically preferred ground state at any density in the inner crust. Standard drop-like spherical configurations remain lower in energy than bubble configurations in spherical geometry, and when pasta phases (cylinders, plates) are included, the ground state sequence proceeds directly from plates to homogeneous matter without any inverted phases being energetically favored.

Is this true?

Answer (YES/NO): YES